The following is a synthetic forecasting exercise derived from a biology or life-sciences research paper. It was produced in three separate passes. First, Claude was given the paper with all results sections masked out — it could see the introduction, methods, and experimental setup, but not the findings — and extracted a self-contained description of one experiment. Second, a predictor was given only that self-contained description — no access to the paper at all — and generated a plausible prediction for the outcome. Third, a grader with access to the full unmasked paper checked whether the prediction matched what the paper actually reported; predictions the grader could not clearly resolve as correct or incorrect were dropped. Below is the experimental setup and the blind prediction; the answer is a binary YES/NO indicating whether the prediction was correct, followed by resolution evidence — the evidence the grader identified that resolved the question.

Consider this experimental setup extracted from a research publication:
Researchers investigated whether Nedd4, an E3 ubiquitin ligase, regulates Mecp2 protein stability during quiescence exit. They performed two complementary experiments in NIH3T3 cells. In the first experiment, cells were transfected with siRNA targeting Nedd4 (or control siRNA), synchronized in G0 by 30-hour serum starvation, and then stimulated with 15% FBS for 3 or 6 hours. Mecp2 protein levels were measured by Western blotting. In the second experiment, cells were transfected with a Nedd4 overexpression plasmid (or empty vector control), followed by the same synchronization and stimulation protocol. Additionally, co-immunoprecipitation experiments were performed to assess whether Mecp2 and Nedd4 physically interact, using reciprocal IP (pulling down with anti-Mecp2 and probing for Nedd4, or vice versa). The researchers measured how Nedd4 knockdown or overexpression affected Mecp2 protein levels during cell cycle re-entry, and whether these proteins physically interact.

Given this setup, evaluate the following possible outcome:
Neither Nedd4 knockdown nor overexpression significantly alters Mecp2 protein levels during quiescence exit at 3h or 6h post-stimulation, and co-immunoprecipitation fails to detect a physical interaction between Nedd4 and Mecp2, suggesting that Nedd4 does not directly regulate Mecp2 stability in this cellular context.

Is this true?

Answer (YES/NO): NO